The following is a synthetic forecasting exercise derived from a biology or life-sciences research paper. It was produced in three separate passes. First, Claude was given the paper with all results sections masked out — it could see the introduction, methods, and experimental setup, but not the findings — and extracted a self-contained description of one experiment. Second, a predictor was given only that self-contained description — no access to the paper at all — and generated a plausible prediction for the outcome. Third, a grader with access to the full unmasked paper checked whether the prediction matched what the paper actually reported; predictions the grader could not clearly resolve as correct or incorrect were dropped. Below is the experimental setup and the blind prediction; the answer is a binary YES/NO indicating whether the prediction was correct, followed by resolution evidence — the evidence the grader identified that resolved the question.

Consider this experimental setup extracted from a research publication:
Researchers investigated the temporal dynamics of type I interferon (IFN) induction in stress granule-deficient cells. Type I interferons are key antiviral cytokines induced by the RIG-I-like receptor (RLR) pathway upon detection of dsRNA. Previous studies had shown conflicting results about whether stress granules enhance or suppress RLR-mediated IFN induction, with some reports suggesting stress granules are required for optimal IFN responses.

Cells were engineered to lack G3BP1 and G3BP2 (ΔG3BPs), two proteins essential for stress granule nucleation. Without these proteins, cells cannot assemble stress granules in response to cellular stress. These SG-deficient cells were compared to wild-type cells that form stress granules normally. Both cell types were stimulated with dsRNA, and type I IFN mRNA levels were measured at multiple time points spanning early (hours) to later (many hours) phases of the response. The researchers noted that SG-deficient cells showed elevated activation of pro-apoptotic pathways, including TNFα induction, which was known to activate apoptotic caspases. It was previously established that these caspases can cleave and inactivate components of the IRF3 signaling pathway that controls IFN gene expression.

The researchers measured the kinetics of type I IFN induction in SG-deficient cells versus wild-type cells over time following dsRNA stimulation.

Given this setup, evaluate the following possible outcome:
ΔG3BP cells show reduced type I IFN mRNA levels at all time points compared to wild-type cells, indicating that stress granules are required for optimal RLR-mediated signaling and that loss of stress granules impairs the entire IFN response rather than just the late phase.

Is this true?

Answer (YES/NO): NO